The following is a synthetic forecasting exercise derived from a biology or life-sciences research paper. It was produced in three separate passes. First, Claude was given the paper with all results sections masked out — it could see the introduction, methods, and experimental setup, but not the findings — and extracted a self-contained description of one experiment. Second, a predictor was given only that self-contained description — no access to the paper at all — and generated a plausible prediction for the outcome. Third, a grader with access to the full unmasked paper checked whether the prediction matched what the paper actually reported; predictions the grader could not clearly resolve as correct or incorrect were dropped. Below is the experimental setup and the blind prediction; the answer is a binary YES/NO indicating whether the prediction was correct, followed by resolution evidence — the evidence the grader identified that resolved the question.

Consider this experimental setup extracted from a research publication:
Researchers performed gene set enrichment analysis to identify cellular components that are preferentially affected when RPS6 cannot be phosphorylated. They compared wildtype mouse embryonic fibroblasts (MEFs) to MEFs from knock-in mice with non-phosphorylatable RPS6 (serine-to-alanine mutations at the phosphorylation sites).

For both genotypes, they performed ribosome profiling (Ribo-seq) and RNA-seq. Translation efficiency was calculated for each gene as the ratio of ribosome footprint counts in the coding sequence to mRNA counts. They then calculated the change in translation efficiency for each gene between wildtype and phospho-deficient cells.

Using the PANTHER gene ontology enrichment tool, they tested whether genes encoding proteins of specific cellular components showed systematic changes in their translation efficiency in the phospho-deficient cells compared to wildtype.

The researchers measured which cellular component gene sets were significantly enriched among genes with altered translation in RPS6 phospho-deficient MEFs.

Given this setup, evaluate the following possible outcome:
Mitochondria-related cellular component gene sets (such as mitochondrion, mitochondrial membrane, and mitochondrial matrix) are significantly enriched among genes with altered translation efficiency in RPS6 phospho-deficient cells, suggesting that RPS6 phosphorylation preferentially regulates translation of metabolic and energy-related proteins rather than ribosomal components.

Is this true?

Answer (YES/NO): NO